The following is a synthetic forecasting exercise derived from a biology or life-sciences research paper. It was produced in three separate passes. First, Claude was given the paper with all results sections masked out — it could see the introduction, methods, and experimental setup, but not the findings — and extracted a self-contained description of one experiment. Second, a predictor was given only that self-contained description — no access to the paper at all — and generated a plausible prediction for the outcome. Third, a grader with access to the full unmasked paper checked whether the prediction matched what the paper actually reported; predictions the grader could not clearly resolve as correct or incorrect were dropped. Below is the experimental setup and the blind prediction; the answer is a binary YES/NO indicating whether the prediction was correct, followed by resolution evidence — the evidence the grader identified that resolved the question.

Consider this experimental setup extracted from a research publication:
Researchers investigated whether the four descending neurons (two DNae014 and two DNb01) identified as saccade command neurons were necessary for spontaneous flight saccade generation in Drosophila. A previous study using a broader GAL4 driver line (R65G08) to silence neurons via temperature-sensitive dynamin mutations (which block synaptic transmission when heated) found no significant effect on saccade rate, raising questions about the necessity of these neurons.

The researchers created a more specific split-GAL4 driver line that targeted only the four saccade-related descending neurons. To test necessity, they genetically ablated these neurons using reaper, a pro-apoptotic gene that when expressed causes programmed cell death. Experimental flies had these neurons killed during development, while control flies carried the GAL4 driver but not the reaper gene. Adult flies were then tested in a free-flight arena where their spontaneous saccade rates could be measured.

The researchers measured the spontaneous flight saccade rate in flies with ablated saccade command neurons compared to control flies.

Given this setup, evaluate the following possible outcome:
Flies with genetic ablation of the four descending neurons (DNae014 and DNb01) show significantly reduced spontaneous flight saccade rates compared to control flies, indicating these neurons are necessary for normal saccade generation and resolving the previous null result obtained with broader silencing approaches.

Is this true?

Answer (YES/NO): YES